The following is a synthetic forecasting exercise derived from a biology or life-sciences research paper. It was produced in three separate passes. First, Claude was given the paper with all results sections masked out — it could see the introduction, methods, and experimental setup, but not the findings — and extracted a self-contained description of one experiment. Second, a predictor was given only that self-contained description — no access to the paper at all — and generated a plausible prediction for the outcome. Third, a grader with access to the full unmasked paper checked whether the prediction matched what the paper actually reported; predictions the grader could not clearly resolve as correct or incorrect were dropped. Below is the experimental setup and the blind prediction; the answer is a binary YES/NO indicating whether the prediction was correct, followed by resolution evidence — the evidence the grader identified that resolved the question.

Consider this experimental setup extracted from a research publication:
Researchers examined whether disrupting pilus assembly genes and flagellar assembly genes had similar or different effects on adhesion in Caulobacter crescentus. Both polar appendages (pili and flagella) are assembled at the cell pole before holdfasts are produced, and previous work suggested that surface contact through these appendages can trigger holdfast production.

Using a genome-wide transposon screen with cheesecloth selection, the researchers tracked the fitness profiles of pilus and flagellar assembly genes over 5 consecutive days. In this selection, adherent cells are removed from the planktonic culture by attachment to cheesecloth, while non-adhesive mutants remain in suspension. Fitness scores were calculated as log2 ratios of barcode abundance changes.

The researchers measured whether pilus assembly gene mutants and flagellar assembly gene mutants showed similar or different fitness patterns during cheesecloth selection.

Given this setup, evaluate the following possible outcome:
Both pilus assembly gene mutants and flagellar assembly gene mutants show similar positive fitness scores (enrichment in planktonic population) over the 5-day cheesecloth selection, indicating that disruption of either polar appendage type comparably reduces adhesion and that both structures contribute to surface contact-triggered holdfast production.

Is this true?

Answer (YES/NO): NO